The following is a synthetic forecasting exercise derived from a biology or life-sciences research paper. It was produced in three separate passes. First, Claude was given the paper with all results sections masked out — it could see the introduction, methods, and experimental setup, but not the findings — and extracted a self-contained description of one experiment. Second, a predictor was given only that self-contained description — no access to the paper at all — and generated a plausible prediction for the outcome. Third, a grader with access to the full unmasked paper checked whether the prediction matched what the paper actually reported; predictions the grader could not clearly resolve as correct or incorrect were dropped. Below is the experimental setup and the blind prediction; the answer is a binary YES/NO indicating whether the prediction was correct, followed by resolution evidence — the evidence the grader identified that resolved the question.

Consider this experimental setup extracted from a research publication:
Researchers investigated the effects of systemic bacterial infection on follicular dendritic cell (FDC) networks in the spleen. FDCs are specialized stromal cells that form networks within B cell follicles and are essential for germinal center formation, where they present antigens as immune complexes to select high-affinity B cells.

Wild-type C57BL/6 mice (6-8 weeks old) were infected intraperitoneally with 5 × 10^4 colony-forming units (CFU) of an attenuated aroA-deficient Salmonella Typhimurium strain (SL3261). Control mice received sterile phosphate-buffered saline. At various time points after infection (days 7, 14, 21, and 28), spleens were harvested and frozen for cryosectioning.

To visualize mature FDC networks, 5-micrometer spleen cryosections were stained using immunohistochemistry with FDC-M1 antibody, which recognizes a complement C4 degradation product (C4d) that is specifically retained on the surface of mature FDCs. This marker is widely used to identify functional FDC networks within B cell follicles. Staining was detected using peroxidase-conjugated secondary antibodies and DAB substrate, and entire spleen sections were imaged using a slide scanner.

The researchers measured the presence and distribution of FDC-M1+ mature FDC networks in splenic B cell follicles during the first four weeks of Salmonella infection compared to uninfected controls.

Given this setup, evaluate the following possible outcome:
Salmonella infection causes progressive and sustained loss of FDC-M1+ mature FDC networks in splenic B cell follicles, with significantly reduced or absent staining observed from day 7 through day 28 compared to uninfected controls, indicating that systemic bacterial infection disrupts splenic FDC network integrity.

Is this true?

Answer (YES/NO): NO